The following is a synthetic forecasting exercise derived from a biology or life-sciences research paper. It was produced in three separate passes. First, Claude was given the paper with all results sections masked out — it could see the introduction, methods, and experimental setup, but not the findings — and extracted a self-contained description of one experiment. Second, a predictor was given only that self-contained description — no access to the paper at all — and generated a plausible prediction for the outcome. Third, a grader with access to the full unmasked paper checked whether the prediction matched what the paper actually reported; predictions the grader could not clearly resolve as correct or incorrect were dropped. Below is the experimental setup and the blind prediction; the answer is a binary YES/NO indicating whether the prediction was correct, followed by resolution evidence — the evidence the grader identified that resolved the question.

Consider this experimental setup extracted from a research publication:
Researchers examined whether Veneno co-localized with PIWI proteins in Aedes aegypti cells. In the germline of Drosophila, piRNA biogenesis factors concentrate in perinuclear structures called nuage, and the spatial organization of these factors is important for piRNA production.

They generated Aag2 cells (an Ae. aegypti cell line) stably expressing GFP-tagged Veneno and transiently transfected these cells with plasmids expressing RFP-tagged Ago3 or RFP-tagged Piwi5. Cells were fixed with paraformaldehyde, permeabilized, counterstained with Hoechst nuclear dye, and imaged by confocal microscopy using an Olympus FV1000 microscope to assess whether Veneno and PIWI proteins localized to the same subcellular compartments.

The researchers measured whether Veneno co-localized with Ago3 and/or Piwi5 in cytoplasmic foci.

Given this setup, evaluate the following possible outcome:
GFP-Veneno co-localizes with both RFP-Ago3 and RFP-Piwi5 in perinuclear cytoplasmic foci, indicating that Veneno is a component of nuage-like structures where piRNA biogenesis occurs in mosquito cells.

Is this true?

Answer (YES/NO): YES